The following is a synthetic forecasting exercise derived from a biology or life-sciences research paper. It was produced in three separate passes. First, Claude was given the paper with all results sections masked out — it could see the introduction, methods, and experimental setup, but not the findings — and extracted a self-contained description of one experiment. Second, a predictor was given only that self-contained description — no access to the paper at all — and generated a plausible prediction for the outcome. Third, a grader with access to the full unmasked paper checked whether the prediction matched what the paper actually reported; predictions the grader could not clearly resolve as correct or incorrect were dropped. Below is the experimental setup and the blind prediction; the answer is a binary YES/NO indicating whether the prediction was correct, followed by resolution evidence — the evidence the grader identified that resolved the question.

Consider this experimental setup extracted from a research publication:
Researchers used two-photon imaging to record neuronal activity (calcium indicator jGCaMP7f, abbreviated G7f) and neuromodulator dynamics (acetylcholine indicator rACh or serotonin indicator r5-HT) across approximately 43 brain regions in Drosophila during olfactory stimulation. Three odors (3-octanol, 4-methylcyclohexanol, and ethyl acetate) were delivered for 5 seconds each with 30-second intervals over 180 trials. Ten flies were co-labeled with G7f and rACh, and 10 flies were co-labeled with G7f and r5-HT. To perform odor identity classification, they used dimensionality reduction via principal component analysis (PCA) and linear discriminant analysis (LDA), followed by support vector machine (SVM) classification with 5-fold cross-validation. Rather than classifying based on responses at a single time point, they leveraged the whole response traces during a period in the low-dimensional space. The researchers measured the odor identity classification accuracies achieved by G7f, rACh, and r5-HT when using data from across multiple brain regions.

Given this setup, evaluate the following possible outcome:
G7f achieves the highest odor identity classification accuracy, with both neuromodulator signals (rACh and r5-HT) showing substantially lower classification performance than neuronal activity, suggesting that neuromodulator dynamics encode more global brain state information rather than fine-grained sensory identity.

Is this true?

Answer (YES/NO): NO